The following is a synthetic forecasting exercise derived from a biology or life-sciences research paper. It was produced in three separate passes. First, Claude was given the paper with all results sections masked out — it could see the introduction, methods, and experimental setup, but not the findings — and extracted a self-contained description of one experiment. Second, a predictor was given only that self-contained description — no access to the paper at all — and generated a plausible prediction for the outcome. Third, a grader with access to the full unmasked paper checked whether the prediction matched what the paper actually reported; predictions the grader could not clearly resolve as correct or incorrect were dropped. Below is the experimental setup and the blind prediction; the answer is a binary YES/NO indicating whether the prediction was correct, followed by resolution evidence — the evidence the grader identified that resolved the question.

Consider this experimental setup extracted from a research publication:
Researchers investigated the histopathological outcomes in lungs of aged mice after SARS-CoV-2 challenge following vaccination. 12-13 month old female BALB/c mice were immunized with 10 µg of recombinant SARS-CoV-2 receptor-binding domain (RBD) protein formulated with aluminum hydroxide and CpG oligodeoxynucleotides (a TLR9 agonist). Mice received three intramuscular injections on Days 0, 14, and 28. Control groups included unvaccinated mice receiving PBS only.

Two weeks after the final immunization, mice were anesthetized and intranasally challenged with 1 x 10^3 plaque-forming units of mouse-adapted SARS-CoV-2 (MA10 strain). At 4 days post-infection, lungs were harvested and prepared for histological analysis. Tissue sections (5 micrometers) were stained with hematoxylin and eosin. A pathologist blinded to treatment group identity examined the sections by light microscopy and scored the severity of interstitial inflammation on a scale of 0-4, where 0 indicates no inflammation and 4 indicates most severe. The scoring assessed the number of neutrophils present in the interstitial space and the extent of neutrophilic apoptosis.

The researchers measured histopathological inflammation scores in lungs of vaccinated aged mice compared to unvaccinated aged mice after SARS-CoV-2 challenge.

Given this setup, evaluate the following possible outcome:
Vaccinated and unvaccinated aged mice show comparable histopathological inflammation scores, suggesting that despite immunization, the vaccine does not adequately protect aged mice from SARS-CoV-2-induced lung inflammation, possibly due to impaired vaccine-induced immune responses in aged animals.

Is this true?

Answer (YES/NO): NO